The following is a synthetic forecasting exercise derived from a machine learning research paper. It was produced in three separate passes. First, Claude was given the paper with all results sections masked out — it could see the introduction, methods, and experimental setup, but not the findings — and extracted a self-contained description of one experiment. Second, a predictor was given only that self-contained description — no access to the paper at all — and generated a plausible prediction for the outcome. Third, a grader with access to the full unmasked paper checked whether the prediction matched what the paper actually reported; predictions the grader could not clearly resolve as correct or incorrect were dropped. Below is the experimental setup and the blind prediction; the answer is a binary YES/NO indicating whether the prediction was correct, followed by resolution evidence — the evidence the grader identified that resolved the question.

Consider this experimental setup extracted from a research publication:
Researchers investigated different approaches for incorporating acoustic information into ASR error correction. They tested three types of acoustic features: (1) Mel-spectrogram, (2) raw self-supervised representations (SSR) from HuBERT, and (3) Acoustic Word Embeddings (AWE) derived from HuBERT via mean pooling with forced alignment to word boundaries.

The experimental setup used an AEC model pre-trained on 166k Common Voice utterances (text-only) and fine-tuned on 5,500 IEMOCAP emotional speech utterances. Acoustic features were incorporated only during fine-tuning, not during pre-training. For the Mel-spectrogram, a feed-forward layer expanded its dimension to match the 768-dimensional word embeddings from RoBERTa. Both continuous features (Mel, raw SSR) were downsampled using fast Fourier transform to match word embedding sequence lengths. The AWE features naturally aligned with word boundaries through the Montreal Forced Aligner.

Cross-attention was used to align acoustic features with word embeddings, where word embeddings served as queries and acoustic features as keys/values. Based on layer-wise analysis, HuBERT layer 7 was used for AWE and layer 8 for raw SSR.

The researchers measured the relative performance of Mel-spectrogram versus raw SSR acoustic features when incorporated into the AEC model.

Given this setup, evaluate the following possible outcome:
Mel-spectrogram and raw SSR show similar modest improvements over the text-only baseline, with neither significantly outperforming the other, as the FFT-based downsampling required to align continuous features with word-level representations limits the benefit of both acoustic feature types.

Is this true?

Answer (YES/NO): NO